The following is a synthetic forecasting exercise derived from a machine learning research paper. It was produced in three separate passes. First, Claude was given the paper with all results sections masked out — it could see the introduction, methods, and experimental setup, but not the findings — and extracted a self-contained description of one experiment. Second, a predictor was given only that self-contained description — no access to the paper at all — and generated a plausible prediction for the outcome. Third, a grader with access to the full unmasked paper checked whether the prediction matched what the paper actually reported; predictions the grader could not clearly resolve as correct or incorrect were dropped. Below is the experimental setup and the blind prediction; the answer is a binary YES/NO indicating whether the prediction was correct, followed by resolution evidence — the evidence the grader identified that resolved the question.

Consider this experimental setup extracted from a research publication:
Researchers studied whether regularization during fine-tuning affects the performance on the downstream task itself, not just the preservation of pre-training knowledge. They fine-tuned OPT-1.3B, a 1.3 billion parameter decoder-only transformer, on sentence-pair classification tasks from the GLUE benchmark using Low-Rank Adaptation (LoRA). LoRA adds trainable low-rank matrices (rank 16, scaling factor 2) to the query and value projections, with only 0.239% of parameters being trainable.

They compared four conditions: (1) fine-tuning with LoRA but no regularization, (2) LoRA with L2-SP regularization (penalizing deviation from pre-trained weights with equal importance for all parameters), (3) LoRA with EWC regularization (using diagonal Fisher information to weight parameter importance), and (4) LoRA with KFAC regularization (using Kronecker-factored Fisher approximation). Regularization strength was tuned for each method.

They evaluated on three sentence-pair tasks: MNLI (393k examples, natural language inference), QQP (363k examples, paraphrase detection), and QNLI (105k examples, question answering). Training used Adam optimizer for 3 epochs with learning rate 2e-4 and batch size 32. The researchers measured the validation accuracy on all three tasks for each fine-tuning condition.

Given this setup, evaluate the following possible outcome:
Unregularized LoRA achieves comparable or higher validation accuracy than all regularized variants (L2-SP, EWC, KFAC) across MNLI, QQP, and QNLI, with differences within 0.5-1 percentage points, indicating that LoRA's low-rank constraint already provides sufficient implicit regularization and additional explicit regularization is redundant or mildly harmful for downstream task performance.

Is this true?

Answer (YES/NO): NO